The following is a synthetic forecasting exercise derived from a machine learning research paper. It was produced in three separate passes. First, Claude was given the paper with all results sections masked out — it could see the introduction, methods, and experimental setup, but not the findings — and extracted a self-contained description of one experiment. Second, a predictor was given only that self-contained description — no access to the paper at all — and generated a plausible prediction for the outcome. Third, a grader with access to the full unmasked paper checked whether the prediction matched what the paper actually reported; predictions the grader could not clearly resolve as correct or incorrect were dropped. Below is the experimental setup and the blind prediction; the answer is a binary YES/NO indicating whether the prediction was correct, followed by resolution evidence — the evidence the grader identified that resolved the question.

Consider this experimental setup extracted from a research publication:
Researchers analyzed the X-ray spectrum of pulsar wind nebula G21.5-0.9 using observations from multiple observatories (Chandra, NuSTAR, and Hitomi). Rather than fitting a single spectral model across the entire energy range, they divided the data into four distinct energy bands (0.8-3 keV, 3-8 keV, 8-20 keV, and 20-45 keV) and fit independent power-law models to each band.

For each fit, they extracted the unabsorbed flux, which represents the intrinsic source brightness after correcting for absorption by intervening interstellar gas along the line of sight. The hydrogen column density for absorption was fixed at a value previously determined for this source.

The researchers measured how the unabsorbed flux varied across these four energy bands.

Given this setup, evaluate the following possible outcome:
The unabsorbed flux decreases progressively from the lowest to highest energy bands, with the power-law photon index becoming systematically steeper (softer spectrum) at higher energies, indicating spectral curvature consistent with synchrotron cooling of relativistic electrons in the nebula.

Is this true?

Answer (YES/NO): YES